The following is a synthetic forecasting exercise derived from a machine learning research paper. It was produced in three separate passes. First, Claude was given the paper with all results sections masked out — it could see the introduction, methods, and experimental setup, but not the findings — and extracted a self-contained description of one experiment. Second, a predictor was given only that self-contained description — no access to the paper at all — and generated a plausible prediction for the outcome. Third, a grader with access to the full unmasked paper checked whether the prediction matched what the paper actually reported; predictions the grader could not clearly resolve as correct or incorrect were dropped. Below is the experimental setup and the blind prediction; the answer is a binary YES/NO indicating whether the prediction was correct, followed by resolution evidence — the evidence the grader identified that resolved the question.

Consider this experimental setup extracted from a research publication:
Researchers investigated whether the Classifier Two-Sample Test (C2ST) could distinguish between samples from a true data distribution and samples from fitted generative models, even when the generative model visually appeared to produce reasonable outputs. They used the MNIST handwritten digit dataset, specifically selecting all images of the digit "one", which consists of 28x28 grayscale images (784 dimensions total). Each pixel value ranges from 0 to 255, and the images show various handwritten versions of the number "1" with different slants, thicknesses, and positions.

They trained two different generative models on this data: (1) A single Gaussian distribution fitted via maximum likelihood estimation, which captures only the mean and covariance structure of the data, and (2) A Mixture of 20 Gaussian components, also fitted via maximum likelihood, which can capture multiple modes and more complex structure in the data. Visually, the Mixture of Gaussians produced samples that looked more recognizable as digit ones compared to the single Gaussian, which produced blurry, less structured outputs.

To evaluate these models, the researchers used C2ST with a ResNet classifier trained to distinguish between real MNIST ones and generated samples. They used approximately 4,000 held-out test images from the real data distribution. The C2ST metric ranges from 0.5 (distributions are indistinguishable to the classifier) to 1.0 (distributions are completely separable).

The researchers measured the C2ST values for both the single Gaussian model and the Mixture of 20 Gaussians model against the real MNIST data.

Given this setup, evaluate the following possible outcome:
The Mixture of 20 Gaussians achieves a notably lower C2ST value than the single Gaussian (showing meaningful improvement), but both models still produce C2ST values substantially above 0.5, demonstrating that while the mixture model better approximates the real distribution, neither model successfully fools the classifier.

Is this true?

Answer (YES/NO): NO